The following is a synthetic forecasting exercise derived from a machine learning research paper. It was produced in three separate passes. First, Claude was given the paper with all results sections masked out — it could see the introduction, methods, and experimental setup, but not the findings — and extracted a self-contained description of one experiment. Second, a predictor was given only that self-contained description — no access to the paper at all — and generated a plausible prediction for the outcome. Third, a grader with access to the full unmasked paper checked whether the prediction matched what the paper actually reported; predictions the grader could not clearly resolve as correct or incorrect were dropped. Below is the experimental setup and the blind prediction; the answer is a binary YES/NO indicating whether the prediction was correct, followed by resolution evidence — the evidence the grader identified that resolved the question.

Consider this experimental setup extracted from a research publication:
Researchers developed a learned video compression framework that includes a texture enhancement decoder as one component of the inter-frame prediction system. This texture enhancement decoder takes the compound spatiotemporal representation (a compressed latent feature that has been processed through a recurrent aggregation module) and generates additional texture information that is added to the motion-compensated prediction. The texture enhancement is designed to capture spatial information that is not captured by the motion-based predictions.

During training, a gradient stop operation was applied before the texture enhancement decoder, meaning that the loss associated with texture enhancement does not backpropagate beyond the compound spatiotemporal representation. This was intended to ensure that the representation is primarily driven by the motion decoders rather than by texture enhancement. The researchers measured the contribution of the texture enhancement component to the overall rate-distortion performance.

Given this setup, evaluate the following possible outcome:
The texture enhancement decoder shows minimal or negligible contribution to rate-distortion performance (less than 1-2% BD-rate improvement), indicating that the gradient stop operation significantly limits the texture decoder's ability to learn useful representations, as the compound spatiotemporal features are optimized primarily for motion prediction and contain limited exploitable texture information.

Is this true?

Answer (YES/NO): YES